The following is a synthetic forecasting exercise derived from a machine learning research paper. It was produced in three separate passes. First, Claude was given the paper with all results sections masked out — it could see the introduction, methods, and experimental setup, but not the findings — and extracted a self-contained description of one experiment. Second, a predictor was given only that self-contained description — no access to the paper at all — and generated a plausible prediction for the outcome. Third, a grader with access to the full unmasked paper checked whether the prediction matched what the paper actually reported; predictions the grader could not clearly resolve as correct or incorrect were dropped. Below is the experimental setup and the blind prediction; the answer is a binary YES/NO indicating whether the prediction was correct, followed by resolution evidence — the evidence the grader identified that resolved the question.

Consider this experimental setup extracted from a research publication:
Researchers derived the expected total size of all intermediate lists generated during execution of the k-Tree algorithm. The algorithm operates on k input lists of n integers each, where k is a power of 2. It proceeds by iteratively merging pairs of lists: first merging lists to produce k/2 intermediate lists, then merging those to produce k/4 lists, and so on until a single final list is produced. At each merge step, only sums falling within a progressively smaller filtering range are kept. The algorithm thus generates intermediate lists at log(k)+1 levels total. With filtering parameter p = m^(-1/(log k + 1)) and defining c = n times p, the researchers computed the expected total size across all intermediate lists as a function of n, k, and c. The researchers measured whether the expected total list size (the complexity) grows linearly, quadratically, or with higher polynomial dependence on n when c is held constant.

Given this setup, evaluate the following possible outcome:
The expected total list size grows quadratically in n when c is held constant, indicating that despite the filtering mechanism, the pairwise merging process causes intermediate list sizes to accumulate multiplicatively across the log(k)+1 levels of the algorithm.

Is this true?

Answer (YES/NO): NO